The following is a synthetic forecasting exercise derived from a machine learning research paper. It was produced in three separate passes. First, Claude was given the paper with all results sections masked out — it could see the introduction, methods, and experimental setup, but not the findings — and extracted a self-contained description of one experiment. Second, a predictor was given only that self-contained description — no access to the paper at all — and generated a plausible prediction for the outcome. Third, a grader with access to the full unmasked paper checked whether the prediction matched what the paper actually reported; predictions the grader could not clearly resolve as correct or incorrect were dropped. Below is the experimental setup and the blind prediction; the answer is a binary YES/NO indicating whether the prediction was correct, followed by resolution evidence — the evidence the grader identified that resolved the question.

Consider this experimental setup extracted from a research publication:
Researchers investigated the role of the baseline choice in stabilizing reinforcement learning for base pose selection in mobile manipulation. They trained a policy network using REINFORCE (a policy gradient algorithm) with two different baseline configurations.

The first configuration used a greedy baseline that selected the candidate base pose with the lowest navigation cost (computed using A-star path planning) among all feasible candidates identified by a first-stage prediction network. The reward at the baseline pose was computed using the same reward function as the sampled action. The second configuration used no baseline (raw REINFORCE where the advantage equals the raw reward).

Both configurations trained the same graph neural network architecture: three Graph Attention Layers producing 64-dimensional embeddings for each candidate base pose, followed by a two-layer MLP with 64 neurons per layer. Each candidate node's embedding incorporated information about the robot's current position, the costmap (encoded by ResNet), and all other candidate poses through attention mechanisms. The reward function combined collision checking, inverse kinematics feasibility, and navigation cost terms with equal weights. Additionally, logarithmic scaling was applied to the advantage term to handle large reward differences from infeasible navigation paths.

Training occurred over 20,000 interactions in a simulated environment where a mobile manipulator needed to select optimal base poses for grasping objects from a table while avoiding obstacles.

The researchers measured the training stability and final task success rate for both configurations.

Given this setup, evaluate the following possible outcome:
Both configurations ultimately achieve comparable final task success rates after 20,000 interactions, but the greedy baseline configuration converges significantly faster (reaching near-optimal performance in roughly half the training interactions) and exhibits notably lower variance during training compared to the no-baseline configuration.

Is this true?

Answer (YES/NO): NO